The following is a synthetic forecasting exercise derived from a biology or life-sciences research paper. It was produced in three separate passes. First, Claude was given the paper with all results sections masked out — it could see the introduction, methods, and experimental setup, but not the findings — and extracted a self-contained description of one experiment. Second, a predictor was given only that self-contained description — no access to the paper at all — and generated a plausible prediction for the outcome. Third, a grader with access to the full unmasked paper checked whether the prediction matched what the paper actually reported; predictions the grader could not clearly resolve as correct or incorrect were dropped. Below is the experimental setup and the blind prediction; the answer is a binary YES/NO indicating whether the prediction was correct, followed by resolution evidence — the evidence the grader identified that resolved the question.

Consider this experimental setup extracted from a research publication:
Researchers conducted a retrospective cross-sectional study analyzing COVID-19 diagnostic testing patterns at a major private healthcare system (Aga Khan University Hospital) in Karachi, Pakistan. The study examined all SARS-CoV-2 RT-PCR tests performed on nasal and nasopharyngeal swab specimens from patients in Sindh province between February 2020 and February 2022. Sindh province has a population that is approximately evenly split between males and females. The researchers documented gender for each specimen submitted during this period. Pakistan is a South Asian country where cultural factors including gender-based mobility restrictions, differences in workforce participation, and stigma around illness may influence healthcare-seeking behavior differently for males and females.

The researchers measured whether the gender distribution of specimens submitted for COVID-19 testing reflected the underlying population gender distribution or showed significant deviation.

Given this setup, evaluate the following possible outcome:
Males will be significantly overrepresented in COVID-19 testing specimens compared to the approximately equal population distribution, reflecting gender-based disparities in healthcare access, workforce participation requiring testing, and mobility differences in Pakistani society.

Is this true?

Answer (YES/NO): YES